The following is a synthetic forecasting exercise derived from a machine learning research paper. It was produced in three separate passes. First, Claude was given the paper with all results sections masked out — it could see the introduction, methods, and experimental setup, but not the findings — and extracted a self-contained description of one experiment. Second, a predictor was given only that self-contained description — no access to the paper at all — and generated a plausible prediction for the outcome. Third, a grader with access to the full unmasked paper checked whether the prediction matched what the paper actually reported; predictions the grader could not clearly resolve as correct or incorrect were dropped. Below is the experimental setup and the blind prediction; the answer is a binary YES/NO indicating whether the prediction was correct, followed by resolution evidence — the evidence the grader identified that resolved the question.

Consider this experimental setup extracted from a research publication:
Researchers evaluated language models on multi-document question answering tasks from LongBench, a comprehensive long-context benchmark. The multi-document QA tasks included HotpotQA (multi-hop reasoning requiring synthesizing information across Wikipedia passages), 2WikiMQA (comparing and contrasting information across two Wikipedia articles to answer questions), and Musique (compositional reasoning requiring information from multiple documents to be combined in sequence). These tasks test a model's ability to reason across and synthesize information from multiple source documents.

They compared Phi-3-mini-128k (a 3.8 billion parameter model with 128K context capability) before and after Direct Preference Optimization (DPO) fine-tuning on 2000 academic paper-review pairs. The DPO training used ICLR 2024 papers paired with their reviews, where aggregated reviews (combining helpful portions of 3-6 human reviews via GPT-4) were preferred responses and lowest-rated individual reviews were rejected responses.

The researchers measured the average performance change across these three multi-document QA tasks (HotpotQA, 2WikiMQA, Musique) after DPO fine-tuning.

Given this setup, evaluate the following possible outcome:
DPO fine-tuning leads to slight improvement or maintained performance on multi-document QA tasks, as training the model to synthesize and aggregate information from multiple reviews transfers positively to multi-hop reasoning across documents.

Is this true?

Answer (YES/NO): YES